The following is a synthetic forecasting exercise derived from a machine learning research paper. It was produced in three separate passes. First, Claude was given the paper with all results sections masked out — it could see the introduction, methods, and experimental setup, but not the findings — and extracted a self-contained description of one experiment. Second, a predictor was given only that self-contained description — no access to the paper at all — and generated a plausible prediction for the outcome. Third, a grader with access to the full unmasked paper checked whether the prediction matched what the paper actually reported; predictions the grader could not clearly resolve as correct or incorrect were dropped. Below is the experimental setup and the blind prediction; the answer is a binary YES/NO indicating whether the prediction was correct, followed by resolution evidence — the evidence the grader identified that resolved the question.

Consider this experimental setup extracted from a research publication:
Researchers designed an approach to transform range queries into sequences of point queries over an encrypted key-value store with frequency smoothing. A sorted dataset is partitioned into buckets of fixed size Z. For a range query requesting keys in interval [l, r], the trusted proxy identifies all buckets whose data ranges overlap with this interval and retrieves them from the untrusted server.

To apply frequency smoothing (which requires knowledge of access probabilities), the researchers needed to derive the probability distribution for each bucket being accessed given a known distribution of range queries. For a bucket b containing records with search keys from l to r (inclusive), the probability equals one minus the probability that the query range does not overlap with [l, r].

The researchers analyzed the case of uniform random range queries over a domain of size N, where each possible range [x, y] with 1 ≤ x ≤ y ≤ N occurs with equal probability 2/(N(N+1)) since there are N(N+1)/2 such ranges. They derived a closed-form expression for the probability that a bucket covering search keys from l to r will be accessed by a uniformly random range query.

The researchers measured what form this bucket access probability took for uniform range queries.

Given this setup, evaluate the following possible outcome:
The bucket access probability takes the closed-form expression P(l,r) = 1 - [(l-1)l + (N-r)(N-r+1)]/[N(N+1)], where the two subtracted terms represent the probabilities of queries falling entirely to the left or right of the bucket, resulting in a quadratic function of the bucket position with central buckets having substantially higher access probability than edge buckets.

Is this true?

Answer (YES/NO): YES